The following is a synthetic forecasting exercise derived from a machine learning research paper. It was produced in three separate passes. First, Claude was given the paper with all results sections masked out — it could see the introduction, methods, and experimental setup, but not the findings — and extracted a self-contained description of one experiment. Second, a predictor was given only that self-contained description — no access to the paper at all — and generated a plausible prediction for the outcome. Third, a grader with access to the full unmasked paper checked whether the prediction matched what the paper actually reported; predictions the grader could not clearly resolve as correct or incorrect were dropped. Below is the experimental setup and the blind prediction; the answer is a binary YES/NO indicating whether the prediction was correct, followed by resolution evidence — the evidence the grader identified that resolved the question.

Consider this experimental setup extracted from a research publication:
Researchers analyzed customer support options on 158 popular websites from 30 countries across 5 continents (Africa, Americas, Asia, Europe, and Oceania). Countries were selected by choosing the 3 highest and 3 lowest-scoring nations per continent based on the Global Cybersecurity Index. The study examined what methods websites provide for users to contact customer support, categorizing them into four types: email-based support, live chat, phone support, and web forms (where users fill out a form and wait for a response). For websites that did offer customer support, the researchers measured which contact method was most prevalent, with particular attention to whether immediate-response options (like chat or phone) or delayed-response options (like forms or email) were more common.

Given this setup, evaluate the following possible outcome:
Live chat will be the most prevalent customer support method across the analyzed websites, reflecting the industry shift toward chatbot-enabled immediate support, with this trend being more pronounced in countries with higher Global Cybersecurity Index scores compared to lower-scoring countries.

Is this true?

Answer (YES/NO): NO